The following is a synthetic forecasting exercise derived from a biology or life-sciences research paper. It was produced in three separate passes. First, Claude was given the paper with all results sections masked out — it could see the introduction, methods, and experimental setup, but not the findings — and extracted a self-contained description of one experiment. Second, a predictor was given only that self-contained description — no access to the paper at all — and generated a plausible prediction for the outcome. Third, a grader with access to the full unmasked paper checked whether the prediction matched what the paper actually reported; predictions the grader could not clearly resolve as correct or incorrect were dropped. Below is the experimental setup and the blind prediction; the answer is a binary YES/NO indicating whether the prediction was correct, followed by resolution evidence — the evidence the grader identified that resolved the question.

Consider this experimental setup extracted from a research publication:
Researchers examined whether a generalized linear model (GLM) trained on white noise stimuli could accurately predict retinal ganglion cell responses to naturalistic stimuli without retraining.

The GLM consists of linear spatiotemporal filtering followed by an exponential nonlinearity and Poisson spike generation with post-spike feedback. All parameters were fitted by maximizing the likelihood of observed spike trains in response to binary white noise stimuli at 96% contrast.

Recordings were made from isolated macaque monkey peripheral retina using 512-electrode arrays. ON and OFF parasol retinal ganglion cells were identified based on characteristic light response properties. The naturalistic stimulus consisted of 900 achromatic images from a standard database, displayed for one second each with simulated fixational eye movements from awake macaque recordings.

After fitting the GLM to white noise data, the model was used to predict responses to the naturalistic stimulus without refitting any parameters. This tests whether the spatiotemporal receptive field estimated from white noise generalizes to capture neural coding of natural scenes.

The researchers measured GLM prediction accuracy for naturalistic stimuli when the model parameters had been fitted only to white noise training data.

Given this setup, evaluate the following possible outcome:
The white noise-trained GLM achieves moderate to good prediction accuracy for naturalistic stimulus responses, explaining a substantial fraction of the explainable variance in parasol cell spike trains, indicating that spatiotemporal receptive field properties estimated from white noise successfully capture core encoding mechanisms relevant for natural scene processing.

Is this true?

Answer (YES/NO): NO